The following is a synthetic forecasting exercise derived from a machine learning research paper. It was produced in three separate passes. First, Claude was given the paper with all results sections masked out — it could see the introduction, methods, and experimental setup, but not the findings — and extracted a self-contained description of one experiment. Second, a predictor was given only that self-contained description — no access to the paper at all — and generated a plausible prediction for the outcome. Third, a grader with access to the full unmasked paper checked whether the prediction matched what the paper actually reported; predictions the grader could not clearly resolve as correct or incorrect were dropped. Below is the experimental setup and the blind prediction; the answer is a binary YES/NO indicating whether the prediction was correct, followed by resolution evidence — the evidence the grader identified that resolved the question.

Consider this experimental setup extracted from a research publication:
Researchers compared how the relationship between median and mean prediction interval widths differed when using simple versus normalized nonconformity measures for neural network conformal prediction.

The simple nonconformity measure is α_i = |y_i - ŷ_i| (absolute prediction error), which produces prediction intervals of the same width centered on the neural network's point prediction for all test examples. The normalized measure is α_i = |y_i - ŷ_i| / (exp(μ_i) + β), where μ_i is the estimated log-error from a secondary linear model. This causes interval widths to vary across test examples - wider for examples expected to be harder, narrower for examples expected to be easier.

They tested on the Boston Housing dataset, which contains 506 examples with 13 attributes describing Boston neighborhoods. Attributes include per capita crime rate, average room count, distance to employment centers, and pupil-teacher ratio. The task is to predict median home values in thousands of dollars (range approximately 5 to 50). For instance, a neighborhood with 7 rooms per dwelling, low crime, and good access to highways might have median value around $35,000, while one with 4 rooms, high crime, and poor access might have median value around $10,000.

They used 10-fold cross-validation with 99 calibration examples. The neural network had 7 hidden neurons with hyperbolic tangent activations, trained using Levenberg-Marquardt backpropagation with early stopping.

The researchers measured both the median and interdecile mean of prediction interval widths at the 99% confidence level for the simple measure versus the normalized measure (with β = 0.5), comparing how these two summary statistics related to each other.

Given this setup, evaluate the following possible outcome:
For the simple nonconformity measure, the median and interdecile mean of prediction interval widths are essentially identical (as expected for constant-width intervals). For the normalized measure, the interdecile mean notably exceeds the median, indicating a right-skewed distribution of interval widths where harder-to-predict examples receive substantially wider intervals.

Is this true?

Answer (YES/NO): YES